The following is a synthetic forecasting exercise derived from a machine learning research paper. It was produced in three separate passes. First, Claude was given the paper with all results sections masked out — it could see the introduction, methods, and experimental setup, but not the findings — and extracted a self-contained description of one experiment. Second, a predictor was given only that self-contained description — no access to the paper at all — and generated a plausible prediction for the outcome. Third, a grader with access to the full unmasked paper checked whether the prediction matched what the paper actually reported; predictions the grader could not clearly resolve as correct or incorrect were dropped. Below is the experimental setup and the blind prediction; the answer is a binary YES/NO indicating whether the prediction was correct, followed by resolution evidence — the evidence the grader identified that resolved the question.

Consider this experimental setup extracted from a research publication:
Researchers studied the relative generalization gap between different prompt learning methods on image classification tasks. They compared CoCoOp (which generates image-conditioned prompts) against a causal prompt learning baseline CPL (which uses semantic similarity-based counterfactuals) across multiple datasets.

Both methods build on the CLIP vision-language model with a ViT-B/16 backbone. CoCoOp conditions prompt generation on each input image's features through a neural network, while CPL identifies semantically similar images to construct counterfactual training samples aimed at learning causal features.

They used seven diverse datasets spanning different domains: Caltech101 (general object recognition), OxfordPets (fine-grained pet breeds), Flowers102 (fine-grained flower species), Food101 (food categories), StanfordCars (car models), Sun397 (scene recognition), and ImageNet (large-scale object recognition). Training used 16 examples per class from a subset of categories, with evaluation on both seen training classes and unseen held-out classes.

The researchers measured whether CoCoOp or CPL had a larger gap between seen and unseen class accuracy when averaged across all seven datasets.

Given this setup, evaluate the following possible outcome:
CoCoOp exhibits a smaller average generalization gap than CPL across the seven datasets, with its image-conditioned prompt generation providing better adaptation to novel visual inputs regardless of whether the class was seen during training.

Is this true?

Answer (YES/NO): NO